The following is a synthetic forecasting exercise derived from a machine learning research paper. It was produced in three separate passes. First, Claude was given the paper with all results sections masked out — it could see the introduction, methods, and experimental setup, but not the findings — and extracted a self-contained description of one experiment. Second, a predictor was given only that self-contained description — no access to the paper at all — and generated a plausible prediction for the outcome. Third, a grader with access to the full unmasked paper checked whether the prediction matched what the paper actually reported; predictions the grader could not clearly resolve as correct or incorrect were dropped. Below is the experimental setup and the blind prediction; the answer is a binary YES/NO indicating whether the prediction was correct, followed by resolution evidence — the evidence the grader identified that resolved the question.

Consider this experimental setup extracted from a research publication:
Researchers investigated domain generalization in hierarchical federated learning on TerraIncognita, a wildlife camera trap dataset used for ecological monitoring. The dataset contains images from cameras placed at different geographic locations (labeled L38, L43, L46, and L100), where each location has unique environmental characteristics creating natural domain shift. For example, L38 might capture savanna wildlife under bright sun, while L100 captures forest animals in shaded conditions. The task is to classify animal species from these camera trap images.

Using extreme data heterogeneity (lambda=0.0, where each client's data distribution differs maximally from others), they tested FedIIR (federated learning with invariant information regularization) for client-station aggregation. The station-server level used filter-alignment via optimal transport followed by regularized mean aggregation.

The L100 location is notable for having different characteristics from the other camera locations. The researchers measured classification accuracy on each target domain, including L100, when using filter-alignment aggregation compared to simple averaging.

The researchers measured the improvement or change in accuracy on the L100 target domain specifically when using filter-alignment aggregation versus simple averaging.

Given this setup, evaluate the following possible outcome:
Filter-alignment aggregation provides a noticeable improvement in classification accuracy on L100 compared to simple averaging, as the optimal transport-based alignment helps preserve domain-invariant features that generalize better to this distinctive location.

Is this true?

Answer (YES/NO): NO